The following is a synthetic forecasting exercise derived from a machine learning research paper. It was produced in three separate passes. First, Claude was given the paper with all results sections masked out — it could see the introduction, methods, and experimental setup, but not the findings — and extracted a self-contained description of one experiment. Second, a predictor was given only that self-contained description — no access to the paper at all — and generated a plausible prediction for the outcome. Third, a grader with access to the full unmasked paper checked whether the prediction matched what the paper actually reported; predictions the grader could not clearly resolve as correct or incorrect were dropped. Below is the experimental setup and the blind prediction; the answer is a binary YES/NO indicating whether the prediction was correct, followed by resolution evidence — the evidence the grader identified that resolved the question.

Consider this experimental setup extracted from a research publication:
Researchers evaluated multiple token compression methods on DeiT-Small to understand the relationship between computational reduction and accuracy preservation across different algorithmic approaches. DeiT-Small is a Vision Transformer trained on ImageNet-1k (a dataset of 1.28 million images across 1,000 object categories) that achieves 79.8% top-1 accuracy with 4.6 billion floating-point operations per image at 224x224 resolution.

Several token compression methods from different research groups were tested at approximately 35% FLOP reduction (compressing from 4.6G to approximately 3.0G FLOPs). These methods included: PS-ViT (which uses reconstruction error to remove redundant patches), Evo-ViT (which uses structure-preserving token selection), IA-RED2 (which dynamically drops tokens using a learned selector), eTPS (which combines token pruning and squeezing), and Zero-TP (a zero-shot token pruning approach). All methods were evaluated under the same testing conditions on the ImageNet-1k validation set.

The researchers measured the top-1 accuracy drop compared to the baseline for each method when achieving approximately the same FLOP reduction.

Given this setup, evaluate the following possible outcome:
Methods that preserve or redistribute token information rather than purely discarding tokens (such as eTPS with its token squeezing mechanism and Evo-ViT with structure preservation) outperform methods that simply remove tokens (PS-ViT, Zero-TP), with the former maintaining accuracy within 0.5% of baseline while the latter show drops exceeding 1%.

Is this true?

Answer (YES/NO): NO